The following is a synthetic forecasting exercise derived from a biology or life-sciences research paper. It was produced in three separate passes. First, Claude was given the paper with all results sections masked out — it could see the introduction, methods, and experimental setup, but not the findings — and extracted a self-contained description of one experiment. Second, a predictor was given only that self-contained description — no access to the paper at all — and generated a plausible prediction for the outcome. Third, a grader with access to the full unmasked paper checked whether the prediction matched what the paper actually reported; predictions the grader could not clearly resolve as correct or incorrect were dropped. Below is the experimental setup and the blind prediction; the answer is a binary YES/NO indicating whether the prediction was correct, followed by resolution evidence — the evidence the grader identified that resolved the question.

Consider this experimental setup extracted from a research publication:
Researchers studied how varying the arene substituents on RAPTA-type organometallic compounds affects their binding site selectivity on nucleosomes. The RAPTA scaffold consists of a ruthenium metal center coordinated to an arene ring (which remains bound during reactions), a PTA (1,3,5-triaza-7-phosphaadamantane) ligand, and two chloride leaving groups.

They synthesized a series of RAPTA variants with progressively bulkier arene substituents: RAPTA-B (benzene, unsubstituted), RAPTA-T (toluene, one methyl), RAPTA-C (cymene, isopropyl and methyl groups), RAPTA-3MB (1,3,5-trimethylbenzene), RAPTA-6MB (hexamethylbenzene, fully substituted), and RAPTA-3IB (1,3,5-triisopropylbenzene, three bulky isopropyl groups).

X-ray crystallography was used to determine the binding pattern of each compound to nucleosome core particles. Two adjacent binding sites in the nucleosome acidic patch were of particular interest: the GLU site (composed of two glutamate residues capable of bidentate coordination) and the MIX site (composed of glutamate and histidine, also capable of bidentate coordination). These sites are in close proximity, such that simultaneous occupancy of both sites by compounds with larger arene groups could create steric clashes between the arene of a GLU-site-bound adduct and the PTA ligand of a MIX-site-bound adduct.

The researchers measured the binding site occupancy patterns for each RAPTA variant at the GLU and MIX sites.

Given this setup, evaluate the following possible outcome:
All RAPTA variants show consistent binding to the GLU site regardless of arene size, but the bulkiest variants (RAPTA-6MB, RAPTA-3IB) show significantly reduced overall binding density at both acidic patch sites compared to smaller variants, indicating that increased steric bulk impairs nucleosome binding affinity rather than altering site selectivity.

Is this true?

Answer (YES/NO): NO